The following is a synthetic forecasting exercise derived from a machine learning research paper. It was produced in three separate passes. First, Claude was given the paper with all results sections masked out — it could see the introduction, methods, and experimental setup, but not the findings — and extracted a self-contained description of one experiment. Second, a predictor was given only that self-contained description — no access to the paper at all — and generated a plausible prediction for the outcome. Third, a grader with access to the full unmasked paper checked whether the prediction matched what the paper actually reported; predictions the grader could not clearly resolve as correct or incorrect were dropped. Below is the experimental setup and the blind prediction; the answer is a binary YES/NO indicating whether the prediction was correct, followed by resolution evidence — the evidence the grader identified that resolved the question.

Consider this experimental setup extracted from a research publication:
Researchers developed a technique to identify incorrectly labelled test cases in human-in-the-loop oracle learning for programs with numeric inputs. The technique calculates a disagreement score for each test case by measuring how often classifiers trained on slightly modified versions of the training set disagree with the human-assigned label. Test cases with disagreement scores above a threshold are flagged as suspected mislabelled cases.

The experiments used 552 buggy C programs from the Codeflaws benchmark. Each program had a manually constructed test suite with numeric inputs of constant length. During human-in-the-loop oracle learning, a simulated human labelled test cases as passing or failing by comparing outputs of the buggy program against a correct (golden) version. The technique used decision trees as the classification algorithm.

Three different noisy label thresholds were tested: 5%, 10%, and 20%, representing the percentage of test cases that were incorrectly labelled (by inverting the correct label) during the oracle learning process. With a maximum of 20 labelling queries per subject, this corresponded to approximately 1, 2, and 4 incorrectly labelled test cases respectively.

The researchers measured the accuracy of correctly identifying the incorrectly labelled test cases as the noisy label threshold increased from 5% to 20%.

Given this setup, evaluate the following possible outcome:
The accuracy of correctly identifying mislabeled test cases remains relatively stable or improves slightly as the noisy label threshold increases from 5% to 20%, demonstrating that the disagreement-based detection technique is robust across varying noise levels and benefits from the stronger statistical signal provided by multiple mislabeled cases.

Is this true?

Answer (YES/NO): NO